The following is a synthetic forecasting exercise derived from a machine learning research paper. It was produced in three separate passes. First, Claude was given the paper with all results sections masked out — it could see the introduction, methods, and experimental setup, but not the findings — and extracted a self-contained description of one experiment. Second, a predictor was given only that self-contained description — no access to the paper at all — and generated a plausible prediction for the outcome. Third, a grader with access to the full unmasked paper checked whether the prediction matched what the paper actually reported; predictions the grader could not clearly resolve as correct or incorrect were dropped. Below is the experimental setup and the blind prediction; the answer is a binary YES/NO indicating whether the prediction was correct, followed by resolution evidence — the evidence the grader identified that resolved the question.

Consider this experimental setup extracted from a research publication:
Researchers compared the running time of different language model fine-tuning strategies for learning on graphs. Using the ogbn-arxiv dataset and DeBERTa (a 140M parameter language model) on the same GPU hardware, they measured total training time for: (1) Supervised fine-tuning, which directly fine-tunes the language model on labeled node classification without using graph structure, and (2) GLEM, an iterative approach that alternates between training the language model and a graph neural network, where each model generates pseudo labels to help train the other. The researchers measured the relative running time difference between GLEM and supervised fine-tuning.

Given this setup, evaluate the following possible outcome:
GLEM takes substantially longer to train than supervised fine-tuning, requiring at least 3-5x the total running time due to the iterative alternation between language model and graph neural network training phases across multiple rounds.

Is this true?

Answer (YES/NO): YES